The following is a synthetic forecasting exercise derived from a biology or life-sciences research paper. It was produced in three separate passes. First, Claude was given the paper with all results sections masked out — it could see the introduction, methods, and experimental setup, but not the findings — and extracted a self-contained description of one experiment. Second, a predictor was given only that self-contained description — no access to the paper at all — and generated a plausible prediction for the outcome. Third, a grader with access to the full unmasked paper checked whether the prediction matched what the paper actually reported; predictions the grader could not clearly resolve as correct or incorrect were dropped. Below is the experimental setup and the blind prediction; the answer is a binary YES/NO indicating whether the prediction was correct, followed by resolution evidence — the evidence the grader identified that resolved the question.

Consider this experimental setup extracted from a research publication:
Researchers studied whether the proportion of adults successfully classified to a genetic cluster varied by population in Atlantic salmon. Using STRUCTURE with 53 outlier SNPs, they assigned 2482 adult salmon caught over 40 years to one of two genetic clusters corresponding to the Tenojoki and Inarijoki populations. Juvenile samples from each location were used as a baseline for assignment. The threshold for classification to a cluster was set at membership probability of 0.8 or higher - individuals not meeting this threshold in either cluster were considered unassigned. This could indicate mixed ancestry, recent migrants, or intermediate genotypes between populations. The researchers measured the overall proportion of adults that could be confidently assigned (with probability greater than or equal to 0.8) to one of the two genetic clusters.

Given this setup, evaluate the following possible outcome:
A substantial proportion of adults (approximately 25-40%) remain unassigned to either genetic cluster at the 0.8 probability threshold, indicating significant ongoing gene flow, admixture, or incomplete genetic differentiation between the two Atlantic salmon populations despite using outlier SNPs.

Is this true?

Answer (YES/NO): NO